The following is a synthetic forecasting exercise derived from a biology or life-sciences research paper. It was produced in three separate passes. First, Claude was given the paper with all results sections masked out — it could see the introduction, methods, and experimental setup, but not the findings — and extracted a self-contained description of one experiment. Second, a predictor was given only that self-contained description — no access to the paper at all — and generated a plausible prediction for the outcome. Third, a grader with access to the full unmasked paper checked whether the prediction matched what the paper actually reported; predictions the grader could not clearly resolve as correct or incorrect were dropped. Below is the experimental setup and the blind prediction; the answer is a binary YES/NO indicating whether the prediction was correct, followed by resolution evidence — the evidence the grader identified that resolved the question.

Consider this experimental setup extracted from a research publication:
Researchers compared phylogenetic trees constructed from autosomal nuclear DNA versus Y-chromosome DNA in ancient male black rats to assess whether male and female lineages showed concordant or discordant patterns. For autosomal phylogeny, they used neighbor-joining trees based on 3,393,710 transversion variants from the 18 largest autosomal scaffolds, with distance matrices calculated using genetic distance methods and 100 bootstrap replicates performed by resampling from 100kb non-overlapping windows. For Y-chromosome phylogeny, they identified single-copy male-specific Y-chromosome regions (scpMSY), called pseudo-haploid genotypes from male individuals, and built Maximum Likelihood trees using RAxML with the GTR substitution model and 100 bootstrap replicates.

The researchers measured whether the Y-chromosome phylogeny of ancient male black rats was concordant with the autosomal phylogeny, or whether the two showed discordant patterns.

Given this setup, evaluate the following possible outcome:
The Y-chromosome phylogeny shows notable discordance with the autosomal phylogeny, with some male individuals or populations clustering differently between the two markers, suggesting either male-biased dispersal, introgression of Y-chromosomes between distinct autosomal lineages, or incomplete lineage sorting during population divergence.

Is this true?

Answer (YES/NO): YES